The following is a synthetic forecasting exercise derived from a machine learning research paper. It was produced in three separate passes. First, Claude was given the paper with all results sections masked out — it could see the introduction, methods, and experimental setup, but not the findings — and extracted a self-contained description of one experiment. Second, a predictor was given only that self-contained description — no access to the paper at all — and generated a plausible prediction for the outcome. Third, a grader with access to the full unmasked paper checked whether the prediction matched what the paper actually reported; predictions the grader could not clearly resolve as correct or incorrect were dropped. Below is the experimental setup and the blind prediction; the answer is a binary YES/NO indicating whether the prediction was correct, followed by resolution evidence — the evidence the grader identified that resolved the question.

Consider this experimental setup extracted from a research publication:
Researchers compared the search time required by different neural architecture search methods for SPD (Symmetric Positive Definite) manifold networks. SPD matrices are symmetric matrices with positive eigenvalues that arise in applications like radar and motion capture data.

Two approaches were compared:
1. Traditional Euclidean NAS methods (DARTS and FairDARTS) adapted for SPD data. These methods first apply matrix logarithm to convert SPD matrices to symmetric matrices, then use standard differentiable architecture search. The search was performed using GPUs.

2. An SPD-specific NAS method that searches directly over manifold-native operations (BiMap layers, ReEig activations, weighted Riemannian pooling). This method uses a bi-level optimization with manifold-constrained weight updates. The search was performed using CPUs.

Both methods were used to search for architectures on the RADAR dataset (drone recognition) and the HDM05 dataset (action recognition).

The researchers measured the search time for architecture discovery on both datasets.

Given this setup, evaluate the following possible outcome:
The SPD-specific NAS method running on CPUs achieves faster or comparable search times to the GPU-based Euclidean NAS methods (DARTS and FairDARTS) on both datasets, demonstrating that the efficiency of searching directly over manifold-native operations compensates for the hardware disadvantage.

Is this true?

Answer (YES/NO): NO